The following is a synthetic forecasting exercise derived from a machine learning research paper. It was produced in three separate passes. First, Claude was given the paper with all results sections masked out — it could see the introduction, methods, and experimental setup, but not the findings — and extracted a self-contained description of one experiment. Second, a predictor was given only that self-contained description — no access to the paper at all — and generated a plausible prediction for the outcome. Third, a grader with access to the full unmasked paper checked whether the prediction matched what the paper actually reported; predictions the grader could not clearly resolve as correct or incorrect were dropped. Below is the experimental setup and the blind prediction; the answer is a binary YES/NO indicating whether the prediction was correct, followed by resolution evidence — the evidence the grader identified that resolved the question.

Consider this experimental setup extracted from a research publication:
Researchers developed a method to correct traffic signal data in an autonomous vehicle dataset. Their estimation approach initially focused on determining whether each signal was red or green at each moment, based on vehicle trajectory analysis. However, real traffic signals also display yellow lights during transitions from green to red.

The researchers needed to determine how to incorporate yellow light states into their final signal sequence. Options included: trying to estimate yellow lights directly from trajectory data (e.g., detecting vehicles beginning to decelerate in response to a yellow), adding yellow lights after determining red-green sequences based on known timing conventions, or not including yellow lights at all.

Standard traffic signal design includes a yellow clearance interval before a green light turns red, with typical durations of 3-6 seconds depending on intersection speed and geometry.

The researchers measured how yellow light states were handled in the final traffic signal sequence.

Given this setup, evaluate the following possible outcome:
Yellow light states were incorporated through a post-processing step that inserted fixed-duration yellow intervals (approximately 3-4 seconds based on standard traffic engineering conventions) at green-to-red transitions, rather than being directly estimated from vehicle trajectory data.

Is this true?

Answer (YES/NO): NO